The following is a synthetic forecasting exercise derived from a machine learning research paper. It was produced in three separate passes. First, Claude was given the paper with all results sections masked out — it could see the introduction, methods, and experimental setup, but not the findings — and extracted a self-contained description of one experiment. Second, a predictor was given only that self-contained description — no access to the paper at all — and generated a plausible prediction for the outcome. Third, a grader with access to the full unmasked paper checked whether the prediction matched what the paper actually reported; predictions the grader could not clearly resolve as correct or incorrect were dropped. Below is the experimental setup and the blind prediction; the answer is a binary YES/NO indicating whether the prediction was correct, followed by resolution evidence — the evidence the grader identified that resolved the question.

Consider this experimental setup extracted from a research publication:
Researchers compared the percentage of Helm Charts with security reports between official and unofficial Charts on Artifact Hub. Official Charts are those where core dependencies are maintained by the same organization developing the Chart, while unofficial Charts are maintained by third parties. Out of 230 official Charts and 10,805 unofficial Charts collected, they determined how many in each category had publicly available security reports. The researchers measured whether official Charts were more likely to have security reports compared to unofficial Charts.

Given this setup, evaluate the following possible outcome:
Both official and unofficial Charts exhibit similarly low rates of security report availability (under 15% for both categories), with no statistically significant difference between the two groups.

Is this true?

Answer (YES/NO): NO